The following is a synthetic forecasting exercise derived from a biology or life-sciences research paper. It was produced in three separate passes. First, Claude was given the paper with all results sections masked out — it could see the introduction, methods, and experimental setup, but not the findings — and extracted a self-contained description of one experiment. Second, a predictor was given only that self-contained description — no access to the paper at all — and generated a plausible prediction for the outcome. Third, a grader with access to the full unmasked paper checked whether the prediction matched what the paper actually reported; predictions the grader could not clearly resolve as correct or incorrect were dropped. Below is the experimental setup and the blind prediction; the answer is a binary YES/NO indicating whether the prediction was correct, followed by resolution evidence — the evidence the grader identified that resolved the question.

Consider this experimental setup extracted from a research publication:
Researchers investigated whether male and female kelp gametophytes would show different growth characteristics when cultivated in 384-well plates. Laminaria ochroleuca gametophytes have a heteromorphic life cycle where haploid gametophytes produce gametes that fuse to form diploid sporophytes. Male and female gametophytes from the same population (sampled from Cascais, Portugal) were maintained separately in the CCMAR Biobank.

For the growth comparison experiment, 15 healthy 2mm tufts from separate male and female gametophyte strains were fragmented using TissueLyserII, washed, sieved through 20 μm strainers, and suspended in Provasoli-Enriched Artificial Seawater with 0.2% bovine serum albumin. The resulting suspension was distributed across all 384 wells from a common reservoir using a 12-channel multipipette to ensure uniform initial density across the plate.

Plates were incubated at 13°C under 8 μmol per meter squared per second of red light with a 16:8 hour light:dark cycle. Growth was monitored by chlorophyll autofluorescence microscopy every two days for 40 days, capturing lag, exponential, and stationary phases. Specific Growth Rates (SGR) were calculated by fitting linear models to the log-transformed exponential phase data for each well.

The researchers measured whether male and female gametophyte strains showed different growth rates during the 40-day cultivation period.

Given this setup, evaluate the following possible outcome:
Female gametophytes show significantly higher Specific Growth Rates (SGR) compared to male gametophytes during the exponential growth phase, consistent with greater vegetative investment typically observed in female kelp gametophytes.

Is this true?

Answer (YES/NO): NO